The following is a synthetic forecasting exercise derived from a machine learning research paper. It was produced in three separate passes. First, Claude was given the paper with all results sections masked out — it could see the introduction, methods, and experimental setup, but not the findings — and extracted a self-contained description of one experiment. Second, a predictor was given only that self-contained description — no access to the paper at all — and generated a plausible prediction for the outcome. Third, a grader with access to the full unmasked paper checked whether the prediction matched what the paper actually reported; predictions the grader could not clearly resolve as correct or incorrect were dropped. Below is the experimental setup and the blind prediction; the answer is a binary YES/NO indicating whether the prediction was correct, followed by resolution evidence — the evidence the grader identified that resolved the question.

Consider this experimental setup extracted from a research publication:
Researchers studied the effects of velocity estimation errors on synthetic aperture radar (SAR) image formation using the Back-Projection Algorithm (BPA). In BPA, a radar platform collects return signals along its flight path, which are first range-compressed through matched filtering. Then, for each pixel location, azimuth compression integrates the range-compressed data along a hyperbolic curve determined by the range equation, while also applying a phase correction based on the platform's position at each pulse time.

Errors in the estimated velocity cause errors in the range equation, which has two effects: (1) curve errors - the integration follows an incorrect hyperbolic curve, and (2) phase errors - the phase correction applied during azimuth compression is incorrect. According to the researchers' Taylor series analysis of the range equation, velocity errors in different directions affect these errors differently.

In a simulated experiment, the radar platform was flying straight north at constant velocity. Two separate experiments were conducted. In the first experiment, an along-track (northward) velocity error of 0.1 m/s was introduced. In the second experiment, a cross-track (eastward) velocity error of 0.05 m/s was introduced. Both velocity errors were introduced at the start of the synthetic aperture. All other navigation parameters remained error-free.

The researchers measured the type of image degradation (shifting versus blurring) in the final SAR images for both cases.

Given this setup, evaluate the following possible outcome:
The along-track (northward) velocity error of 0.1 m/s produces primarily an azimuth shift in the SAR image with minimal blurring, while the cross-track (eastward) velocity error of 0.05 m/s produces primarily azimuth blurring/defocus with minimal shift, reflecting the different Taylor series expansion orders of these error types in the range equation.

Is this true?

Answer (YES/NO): NO